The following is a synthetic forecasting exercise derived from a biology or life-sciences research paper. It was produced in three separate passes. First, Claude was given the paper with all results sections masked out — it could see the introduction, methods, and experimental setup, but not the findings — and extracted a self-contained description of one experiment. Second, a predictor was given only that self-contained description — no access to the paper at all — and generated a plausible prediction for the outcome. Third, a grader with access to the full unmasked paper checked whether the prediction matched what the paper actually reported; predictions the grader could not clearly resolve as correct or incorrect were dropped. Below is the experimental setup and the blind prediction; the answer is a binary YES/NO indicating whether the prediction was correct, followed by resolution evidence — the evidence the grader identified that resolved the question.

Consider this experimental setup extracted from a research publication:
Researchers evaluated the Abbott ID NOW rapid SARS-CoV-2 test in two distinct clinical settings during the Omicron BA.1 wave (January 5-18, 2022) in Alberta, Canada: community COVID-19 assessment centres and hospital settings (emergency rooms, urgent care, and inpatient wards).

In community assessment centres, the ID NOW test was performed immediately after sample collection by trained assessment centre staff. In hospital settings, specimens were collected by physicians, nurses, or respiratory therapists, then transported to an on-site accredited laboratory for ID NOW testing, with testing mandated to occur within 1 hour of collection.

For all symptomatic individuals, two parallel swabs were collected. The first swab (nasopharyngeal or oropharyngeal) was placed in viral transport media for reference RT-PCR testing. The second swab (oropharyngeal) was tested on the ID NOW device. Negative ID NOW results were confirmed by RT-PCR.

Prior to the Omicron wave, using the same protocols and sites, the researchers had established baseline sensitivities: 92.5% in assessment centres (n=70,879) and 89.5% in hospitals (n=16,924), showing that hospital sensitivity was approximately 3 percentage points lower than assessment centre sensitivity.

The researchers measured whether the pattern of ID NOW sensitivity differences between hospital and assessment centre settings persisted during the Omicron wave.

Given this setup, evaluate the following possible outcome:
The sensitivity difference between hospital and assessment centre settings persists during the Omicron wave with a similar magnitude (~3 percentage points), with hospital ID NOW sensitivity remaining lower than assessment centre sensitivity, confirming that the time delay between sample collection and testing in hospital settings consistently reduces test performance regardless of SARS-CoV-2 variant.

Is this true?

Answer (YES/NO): NO